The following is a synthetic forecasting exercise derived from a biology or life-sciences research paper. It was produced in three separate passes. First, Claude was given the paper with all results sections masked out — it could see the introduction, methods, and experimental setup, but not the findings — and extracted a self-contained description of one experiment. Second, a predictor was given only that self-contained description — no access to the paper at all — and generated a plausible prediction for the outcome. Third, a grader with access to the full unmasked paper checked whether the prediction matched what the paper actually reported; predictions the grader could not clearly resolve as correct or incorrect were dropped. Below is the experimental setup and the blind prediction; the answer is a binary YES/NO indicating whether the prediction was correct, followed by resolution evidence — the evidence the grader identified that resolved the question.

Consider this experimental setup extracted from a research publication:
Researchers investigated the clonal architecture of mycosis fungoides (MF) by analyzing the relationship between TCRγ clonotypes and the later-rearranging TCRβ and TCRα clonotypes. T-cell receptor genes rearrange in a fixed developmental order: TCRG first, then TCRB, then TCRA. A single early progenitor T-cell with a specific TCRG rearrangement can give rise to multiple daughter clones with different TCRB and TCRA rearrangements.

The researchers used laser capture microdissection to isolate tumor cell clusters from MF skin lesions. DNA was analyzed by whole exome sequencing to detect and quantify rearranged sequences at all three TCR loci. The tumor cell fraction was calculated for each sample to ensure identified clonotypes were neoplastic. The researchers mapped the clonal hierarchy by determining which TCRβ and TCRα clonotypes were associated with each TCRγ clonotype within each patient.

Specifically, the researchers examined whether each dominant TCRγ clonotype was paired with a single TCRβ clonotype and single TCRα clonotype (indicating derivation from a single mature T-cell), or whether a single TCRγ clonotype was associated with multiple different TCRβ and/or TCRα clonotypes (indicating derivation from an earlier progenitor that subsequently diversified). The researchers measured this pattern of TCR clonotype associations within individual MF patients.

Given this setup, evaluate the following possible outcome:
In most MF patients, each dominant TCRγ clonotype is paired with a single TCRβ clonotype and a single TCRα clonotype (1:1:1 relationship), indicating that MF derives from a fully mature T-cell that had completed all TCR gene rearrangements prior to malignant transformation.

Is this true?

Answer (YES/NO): NO